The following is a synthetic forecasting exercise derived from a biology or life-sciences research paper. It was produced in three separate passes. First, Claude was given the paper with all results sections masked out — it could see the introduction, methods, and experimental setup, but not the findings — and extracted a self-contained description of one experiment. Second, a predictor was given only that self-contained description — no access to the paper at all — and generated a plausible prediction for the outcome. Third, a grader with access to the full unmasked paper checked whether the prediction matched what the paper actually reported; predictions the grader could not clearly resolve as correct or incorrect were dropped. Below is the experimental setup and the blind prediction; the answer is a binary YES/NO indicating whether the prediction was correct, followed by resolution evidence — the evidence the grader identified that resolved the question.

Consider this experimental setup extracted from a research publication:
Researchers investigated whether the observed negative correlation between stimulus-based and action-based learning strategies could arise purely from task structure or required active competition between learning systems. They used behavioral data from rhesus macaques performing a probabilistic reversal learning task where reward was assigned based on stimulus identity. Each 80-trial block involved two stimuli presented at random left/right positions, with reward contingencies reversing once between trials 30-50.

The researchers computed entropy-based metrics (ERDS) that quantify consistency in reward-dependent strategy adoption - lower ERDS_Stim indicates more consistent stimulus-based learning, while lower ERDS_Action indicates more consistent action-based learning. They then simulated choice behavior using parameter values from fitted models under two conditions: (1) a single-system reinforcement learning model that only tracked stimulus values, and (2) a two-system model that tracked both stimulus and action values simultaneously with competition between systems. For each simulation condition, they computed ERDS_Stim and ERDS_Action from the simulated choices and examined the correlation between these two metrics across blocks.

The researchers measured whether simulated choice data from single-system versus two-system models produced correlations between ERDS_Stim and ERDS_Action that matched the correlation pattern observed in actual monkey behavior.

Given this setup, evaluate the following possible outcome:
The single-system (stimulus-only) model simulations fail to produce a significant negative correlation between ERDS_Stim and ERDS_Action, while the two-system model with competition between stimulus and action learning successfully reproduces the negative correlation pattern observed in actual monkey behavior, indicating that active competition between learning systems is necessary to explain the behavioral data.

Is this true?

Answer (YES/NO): NO